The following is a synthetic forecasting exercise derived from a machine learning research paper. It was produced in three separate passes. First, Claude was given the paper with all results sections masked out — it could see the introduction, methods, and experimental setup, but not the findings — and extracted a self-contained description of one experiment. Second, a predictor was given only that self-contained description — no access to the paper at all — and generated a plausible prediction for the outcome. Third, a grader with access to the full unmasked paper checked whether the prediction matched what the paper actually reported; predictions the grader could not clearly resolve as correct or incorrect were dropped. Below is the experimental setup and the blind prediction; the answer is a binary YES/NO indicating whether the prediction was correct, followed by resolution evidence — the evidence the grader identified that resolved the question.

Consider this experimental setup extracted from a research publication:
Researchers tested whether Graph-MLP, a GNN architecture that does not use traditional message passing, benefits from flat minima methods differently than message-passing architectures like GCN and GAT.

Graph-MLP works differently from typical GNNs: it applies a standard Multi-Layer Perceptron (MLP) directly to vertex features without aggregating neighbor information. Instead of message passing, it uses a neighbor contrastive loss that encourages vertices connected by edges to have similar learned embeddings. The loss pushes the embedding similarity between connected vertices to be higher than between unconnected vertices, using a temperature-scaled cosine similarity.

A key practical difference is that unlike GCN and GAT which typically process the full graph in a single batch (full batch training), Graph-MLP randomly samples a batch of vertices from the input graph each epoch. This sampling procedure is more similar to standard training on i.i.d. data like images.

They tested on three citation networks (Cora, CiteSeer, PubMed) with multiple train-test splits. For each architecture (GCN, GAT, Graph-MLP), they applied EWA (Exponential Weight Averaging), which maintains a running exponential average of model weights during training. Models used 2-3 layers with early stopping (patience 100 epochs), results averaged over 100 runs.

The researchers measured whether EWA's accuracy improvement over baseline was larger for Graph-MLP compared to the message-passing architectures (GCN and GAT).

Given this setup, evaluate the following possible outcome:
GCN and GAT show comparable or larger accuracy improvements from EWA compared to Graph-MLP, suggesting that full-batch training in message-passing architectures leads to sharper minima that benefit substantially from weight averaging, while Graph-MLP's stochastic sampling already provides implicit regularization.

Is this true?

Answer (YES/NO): NO